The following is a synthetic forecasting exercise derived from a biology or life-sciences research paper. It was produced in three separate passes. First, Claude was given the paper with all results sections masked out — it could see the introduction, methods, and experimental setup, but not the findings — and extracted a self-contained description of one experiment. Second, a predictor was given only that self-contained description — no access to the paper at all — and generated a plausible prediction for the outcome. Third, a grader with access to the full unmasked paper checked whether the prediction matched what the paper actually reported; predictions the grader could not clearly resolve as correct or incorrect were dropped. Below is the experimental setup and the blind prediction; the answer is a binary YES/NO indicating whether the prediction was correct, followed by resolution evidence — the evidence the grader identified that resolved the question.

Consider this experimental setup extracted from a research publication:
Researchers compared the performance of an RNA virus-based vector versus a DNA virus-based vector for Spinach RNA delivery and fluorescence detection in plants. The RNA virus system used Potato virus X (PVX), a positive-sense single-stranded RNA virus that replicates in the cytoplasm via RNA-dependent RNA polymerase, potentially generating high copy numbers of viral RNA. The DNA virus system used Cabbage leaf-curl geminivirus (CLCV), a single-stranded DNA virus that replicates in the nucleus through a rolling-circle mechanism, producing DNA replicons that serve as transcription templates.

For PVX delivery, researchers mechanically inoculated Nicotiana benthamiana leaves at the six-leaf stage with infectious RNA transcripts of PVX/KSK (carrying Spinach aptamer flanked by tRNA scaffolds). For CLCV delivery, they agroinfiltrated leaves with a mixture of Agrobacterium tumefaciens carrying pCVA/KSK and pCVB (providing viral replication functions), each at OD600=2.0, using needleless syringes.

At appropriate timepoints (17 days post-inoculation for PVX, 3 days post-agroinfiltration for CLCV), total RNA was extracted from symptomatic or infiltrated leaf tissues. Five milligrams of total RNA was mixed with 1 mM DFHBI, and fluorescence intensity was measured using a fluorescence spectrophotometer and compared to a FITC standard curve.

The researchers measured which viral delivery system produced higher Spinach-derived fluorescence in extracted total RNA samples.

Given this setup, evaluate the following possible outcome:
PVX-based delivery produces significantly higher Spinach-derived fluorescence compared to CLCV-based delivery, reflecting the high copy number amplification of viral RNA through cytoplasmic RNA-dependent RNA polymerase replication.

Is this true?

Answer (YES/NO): NO